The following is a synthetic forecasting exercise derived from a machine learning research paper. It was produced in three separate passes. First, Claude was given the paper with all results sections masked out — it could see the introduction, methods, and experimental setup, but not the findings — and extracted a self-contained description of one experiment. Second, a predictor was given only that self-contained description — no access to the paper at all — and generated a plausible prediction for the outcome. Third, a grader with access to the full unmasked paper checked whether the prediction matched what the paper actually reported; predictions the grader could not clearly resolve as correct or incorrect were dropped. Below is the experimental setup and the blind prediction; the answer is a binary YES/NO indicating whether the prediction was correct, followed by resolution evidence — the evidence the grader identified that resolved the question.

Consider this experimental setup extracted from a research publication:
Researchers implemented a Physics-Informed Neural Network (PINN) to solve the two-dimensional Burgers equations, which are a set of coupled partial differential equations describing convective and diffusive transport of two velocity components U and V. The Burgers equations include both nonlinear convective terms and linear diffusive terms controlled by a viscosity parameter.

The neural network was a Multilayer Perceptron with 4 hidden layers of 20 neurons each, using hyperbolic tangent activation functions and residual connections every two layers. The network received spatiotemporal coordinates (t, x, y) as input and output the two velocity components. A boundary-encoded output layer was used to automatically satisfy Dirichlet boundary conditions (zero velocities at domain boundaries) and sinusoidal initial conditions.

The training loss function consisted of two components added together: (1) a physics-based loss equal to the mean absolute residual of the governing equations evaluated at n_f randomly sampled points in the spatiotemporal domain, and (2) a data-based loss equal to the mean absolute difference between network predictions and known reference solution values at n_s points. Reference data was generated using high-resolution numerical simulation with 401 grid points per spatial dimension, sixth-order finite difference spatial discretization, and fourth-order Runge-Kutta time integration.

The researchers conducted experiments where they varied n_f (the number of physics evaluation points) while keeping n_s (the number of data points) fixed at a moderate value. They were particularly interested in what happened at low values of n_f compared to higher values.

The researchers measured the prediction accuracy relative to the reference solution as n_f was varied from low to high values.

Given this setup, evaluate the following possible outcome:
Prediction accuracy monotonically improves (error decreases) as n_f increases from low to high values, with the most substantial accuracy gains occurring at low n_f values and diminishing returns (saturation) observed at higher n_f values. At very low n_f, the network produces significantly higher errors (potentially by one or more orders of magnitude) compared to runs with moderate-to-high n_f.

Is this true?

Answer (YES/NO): NO